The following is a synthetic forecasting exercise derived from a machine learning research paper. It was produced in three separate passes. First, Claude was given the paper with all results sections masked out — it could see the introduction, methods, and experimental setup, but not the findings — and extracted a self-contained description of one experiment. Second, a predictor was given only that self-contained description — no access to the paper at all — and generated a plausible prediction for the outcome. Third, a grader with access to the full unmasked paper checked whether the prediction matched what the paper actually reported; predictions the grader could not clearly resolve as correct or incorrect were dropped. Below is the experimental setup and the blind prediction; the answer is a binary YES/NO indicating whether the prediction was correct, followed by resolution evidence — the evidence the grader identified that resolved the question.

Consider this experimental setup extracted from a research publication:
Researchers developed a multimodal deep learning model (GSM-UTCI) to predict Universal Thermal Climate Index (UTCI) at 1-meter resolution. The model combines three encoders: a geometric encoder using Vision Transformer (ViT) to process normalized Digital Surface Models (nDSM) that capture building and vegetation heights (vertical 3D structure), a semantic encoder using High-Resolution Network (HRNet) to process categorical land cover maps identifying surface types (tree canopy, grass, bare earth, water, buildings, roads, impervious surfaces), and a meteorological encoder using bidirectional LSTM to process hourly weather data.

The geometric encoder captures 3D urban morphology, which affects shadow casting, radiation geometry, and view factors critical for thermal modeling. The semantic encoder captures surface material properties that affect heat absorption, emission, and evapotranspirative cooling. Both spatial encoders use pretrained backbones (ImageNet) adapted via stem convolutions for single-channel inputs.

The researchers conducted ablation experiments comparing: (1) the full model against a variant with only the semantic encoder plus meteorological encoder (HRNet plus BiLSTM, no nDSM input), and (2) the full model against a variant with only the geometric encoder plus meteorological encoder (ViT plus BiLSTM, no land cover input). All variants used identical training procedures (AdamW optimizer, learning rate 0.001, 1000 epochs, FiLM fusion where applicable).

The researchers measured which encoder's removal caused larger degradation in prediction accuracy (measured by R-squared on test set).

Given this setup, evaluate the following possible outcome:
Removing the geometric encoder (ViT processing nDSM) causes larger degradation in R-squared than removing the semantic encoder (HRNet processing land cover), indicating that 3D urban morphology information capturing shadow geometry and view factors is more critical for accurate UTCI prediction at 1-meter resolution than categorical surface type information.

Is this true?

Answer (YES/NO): NO